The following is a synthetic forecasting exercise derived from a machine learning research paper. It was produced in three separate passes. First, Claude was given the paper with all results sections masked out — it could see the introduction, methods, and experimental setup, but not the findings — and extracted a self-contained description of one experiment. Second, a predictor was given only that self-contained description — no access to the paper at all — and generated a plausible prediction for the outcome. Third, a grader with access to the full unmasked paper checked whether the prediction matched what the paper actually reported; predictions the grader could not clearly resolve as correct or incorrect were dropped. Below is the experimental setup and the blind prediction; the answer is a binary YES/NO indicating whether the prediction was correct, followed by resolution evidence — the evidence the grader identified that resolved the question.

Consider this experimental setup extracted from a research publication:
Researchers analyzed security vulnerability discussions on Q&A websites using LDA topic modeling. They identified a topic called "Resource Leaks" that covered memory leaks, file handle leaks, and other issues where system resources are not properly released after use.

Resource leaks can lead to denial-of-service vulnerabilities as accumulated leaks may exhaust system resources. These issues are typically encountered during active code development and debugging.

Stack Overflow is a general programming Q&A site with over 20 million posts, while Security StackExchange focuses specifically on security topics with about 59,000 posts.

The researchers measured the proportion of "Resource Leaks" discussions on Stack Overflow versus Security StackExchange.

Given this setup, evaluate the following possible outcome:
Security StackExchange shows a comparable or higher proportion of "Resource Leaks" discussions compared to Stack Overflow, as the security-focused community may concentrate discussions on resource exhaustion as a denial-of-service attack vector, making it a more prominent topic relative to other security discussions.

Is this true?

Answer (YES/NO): NO